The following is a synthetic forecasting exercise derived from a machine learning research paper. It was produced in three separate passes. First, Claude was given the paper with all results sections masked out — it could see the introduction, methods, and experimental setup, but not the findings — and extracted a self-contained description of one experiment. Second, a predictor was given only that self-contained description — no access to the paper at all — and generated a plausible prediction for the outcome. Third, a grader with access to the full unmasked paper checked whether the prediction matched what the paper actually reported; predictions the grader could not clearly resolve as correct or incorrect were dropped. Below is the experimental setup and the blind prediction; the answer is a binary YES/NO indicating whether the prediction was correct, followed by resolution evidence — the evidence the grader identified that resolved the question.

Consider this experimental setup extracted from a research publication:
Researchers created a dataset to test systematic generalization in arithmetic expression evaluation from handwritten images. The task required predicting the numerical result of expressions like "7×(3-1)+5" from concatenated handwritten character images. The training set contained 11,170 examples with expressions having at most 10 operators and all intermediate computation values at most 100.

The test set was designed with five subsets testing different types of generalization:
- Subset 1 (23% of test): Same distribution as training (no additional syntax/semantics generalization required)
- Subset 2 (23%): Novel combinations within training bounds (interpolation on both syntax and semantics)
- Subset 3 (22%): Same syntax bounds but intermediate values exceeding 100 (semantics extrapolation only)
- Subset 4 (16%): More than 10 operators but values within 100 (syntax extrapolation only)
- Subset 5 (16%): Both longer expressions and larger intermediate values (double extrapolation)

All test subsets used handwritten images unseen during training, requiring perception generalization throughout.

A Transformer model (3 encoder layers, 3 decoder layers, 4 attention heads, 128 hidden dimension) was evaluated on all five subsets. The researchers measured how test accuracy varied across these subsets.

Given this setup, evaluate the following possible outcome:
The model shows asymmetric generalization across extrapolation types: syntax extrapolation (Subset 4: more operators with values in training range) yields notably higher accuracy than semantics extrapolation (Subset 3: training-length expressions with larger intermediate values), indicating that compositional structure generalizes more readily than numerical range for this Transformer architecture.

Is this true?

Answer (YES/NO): YES